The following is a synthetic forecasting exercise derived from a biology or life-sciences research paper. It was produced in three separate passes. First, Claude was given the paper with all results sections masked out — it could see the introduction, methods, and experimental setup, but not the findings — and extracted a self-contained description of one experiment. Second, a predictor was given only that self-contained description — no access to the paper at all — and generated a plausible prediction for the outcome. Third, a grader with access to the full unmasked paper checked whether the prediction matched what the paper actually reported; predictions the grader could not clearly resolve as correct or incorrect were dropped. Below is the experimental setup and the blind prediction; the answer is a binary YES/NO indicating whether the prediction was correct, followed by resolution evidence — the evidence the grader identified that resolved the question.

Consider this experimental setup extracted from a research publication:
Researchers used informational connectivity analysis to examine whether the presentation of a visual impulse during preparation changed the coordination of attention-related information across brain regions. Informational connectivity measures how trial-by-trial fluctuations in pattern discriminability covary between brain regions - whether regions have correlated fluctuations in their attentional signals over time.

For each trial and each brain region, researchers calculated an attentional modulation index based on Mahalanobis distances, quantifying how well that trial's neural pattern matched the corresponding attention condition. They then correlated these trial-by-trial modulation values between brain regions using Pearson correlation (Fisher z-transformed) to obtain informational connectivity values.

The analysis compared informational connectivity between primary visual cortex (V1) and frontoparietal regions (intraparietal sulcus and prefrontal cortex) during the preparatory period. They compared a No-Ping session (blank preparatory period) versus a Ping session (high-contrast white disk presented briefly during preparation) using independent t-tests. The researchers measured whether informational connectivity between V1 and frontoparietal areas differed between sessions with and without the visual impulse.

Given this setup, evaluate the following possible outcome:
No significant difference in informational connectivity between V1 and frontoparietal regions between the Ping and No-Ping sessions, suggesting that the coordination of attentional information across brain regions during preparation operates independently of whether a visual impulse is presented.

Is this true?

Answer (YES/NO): NO